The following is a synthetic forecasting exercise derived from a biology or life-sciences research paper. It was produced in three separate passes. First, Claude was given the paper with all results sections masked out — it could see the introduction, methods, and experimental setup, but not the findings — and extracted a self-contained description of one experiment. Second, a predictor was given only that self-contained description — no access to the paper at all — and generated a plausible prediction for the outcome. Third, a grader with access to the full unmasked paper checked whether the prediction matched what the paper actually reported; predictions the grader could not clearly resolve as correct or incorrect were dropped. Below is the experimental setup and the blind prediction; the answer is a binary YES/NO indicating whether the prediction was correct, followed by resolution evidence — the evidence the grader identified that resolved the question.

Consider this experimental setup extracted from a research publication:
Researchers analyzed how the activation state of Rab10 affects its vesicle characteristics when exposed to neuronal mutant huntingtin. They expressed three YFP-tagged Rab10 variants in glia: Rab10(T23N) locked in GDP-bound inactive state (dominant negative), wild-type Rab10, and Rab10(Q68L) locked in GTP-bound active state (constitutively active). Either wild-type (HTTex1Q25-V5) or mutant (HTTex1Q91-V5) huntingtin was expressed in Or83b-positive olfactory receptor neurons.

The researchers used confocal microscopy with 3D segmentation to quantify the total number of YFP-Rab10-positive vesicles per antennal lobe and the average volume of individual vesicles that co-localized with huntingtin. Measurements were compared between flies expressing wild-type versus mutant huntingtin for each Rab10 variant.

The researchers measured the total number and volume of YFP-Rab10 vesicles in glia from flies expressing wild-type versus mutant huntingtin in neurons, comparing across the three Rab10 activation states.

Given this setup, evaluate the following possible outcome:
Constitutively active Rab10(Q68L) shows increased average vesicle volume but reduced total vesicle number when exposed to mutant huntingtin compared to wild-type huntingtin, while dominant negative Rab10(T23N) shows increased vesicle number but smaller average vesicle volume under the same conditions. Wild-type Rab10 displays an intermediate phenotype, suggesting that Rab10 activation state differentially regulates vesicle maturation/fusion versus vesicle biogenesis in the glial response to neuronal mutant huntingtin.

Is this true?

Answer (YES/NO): NO